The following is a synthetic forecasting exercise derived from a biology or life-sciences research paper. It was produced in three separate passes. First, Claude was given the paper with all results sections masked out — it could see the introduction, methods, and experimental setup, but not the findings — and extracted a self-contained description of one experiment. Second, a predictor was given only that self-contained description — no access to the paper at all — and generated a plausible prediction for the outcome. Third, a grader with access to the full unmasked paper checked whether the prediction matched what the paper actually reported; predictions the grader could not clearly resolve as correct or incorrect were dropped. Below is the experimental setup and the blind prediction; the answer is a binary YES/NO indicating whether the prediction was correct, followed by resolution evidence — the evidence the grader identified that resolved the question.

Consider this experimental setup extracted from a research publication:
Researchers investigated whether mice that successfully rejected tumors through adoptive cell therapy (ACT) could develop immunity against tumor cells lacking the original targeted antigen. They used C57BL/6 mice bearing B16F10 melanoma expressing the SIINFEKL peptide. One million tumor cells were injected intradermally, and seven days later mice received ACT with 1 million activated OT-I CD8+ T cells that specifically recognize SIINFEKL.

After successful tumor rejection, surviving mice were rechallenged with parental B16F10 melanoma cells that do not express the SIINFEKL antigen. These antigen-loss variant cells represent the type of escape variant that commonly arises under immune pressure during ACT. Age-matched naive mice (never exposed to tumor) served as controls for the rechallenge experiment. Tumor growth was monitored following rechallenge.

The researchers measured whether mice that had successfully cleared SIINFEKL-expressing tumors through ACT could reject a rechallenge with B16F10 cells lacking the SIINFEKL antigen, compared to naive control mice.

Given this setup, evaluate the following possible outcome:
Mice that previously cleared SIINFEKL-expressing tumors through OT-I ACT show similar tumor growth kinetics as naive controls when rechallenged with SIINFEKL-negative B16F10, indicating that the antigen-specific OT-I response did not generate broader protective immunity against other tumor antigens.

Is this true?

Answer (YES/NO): NO